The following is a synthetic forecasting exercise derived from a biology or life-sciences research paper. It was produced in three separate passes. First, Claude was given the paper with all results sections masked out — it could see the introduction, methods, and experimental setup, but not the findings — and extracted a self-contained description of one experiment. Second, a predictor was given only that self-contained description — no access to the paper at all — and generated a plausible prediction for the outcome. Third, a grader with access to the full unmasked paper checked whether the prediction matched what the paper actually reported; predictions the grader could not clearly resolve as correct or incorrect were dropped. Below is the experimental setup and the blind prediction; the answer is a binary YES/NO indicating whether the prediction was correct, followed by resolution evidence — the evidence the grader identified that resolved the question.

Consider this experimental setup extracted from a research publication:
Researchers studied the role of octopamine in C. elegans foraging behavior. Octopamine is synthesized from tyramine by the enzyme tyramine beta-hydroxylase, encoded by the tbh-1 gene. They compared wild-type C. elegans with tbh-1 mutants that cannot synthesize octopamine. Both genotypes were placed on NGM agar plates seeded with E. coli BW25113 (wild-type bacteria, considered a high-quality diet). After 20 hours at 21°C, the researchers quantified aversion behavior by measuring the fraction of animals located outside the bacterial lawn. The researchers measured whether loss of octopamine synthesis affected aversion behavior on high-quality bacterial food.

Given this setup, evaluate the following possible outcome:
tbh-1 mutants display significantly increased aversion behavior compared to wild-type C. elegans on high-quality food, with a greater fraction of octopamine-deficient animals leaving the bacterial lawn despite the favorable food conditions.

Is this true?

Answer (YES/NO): YES